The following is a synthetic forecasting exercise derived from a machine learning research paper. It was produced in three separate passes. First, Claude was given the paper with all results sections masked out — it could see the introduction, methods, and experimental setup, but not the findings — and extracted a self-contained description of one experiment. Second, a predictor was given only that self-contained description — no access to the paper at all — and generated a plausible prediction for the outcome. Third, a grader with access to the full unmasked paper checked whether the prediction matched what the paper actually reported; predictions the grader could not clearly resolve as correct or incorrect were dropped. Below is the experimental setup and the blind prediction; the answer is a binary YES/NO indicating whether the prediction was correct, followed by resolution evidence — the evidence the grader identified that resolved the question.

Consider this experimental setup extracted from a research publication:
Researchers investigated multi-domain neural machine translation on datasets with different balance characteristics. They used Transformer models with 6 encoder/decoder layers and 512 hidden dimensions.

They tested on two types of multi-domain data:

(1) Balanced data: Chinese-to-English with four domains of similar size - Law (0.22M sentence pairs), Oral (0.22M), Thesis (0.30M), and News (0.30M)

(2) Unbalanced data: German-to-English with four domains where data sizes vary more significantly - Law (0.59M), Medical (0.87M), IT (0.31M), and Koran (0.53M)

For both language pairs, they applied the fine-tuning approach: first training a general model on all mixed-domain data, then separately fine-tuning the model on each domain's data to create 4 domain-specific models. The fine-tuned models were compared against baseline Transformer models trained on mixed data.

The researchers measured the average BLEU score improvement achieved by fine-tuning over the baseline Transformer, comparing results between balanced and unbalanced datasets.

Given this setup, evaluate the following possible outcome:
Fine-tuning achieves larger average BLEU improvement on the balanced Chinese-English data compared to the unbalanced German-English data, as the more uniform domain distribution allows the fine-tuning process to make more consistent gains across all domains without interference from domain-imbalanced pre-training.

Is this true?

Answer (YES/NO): YES